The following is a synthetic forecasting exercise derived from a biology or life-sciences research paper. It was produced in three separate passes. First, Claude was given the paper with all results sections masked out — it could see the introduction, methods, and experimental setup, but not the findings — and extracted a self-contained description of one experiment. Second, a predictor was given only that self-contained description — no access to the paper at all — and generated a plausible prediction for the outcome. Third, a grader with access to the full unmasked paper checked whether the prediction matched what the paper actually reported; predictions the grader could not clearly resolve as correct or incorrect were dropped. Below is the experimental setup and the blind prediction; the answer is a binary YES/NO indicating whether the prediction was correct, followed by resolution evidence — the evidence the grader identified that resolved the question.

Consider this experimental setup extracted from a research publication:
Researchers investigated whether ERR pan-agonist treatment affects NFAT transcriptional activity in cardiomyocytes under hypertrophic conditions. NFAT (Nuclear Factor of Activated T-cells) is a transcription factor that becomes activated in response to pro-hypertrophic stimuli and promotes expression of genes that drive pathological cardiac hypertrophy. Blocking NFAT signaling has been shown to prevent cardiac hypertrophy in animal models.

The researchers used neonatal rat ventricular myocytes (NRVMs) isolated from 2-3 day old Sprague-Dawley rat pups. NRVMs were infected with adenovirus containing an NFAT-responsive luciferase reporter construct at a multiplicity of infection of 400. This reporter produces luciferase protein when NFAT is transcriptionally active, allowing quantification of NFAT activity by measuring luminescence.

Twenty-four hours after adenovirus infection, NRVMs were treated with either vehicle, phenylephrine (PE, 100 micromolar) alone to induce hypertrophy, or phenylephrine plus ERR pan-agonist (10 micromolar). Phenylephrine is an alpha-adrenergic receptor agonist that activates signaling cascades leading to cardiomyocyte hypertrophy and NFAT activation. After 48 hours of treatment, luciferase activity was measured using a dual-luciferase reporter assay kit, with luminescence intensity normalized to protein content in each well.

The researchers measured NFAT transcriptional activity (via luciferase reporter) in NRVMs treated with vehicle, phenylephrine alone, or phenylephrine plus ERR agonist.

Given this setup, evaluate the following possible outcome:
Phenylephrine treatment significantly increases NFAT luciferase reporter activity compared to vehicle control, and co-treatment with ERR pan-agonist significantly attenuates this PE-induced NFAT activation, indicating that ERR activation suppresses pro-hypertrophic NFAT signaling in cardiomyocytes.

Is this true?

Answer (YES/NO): NO